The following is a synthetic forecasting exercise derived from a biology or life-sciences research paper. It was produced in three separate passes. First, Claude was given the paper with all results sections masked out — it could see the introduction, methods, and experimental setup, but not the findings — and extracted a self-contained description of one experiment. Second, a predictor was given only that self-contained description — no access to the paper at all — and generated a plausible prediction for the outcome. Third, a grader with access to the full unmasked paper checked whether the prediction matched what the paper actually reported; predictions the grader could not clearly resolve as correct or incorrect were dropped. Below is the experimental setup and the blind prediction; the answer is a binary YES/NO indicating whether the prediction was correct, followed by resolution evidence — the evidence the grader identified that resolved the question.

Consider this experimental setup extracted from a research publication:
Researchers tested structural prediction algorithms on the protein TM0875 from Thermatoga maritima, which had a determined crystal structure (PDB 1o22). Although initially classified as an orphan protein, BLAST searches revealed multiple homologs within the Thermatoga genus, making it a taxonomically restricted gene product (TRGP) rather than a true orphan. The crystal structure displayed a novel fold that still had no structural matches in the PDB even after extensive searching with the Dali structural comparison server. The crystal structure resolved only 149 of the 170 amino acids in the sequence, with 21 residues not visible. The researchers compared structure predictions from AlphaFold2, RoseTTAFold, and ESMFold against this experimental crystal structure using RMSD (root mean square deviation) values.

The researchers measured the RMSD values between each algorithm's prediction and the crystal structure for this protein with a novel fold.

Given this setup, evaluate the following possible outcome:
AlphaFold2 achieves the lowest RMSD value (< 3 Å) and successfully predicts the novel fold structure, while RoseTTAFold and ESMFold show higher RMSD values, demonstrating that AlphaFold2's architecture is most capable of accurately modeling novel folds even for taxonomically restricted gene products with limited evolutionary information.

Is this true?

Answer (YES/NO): NO